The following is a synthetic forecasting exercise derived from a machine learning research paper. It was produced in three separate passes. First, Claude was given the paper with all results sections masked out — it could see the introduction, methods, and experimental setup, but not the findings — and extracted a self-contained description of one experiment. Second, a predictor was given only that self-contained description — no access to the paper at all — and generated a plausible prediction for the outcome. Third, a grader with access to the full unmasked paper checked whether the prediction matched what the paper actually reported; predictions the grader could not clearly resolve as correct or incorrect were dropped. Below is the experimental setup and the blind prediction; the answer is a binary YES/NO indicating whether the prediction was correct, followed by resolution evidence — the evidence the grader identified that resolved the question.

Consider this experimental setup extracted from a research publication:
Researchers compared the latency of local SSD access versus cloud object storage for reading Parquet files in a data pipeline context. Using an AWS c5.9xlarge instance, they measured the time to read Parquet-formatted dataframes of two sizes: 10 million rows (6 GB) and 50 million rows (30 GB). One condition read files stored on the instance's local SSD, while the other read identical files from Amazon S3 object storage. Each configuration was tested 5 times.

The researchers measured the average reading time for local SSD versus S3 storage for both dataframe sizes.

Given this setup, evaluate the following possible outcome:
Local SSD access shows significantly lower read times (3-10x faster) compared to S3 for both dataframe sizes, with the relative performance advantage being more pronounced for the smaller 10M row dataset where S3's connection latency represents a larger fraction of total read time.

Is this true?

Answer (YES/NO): NO